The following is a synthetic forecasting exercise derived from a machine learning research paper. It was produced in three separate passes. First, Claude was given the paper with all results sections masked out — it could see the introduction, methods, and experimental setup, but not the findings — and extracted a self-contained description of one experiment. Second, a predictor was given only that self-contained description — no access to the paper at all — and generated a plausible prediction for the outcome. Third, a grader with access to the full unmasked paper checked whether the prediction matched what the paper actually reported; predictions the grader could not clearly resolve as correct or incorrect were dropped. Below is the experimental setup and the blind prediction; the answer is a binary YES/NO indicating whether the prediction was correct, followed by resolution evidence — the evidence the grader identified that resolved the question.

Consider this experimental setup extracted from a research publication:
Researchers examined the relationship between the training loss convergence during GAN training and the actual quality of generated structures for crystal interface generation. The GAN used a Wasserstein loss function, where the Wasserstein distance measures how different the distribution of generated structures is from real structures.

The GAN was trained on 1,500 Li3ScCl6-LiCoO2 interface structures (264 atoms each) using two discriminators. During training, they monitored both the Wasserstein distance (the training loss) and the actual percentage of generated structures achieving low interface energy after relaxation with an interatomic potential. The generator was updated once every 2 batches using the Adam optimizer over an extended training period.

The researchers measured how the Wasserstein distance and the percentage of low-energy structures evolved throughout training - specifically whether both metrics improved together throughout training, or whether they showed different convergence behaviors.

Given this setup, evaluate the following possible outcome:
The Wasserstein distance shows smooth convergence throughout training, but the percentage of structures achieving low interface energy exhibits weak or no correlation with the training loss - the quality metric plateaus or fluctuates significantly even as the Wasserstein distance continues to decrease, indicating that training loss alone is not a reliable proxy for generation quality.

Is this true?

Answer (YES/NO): NO